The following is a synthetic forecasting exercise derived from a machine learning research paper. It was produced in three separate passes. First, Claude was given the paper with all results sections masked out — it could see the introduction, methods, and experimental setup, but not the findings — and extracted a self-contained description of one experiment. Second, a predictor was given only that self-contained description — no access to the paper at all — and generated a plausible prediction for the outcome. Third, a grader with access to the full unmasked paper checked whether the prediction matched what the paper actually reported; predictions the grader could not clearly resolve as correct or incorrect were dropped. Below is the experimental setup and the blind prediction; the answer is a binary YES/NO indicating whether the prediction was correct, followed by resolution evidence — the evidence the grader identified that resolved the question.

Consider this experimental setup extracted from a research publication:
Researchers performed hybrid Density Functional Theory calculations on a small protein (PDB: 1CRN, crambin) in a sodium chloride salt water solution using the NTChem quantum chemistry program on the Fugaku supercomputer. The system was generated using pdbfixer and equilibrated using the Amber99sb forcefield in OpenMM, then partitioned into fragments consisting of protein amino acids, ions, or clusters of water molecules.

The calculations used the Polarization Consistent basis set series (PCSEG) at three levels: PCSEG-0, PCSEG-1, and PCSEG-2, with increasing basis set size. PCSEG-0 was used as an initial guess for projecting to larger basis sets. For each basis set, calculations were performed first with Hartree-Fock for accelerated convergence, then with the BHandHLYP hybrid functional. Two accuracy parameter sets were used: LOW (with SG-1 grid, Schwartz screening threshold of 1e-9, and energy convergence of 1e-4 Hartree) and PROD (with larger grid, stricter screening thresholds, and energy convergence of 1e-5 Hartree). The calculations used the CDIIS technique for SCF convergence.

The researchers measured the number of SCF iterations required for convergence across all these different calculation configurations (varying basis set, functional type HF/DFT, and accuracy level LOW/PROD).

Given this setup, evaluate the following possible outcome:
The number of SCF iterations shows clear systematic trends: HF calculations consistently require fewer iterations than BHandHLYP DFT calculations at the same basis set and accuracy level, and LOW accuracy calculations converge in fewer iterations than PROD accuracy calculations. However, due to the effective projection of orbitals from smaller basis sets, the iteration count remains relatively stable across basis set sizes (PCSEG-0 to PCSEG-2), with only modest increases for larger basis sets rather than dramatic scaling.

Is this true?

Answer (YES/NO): NO